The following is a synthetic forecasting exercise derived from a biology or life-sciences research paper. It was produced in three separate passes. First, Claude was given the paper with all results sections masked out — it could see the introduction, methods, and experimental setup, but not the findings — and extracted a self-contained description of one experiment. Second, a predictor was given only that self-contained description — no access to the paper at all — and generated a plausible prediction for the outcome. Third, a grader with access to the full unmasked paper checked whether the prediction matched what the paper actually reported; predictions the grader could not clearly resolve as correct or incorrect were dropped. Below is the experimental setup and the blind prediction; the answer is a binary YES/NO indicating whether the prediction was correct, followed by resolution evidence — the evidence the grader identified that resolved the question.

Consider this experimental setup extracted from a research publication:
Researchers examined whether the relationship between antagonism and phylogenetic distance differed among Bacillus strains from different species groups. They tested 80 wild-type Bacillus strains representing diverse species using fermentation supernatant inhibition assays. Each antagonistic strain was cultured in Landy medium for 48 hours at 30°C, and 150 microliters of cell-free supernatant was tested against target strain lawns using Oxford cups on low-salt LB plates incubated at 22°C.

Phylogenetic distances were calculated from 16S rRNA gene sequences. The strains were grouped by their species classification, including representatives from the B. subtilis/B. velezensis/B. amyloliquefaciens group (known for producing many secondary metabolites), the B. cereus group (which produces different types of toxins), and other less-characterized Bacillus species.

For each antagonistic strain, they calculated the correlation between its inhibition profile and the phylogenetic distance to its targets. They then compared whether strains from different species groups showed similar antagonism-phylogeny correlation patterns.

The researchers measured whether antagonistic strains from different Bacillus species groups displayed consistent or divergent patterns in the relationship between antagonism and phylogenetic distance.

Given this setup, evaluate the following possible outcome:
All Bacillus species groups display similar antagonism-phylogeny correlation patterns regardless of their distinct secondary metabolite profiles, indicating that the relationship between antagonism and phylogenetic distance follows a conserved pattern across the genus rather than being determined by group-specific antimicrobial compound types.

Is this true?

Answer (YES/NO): NO